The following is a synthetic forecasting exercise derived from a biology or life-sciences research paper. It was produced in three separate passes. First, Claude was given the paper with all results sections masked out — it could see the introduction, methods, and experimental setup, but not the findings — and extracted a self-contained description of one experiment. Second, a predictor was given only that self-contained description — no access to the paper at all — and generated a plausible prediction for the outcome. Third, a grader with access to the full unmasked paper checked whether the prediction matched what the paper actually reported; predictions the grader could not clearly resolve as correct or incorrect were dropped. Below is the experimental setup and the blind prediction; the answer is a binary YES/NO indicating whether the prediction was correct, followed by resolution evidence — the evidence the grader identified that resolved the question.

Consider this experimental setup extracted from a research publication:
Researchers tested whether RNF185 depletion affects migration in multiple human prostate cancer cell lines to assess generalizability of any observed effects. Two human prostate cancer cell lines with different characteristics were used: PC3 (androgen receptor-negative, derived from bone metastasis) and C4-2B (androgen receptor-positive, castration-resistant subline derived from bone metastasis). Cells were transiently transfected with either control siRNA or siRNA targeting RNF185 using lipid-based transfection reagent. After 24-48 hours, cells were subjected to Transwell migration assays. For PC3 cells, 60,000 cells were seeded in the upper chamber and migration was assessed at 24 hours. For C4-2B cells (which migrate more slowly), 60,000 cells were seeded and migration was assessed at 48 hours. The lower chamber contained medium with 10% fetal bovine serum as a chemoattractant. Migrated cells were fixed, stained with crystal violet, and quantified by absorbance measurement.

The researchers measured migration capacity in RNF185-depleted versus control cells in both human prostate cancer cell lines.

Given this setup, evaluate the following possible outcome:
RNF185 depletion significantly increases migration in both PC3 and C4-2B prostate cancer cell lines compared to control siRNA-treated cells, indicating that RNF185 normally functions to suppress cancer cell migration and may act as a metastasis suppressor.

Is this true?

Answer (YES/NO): YES